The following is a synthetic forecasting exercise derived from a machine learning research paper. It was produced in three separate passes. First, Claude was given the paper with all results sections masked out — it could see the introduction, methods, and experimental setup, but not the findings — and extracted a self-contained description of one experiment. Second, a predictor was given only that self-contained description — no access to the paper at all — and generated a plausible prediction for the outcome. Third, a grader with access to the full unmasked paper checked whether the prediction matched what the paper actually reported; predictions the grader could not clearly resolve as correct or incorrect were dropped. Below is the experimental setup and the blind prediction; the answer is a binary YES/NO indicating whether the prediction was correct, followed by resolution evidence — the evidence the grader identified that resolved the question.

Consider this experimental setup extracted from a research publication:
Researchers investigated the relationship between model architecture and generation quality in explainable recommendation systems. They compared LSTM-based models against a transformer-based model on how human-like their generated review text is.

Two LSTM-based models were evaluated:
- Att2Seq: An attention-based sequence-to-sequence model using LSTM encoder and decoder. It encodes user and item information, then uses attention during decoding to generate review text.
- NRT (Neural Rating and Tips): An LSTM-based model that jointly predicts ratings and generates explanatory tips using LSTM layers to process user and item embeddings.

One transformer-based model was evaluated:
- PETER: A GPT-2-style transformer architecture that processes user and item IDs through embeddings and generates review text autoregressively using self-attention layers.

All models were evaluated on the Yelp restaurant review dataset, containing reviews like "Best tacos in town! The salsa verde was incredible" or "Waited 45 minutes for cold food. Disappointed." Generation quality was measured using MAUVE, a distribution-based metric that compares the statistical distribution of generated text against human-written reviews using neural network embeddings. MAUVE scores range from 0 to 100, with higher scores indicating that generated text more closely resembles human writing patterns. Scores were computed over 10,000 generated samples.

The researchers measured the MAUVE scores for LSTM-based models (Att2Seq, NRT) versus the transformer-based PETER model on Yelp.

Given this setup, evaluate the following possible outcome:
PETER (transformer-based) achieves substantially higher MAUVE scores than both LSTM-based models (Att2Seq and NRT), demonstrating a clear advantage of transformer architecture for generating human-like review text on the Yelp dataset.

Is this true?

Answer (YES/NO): NO